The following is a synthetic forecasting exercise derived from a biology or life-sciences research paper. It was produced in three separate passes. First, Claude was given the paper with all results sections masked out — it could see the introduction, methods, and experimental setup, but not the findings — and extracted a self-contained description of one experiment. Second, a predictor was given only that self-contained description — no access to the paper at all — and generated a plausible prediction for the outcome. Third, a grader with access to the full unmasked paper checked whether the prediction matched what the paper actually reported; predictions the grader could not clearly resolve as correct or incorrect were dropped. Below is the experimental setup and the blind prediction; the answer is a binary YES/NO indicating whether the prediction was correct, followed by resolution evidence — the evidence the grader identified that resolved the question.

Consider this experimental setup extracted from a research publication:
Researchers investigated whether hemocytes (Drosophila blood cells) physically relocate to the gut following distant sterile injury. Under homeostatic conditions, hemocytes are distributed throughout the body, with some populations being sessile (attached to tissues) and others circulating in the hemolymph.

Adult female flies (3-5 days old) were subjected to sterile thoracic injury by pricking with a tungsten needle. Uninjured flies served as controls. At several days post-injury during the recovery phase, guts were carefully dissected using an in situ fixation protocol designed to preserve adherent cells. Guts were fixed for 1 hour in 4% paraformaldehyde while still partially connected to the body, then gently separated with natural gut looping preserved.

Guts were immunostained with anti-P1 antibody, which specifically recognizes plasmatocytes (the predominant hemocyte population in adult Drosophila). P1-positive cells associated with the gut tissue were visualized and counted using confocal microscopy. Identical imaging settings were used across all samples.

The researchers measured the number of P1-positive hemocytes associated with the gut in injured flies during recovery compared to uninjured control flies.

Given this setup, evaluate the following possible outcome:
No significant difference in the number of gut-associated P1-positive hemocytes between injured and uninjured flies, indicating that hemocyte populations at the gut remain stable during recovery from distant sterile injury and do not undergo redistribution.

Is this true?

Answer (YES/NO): NO